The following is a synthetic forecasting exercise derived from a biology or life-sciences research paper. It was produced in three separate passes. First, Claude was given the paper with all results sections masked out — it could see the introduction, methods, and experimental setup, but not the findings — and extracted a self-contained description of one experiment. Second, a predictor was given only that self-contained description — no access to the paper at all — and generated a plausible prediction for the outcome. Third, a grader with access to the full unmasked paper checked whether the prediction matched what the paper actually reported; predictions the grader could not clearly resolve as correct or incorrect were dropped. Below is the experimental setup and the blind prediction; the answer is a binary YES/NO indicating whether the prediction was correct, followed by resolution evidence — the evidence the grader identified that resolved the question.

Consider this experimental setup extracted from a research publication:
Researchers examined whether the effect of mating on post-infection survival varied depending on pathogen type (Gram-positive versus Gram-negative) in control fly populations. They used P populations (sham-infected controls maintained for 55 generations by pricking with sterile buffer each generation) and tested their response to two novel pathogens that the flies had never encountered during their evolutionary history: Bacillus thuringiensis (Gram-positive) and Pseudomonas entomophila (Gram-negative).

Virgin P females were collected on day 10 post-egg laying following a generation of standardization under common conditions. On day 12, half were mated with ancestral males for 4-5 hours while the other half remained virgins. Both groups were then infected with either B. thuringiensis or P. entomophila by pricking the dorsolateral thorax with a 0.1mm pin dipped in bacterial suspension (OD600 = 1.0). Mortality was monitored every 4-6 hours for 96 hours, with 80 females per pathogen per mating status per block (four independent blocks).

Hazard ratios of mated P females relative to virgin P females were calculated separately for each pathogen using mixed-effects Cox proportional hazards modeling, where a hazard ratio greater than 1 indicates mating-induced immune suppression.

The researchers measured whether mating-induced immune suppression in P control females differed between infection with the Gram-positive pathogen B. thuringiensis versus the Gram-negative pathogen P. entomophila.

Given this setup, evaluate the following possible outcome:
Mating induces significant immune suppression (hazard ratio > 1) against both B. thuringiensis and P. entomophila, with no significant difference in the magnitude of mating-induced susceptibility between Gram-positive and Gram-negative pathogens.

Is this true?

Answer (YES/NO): YES